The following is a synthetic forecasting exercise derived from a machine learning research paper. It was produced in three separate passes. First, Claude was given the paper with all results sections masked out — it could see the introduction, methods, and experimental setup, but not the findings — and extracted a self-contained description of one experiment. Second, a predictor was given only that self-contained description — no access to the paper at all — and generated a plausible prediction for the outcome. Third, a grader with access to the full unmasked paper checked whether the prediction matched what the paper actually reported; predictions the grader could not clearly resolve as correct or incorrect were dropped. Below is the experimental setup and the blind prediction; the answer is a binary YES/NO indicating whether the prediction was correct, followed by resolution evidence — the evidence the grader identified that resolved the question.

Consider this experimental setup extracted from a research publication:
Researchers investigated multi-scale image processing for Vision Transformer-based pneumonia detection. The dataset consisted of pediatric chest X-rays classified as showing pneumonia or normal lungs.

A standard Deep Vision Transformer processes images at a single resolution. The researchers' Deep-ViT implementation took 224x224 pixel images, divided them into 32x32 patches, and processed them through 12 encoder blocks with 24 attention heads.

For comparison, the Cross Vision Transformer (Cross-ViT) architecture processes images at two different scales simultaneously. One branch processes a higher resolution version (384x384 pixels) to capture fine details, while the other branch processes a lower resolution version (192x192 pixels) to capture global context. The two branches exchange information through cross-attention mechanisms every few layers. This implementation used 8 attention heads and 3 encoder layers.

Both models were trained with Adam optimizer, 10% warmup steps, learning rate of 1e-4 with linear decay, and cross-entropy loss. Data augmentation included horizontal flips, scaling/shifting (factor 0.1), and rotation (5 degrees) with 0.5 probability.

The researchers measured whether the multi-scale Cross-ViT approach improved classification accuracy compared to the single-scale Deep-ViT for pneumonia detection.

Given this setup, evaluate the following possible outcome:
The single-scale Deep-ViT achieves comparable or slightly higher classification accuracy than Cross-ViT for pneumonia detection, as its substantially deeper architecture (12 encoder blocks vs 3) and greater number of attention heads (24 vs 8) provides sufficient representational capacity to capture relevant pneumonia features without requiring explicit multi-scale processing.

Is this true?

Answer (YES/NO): NO